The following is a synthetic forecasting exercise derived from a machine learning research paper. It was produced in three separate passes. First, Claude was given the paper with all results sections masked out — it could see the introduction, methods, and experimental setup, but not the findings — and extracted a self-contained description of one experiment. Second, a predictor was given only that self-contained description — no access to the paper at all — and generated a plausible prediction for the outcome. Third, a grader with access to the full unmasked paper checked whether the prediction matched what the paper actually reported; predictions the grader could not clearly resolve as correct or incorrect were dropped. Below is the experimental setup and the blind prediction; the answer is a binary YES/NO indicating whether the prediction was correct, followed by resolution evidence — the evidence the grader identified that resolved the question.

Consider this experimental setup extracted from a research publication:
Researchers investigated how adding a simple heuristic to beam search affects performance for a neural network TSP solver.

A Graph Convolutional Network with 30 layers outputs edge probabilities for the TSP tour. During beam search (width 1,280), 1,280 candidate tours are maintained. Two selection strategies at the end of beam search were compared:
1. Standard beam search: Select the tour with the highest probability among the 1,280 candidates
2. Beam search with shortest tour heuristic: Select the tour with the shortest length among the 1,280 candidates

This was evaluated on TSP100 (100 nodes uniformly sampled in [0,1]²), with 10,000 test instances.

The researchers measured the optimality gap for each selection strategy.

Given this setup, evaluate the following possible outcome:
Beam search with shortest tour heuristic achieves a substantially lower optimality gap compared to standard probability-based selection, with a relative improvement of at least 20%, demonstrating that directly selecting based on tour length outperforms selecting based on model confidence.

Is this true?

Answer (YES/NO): YES